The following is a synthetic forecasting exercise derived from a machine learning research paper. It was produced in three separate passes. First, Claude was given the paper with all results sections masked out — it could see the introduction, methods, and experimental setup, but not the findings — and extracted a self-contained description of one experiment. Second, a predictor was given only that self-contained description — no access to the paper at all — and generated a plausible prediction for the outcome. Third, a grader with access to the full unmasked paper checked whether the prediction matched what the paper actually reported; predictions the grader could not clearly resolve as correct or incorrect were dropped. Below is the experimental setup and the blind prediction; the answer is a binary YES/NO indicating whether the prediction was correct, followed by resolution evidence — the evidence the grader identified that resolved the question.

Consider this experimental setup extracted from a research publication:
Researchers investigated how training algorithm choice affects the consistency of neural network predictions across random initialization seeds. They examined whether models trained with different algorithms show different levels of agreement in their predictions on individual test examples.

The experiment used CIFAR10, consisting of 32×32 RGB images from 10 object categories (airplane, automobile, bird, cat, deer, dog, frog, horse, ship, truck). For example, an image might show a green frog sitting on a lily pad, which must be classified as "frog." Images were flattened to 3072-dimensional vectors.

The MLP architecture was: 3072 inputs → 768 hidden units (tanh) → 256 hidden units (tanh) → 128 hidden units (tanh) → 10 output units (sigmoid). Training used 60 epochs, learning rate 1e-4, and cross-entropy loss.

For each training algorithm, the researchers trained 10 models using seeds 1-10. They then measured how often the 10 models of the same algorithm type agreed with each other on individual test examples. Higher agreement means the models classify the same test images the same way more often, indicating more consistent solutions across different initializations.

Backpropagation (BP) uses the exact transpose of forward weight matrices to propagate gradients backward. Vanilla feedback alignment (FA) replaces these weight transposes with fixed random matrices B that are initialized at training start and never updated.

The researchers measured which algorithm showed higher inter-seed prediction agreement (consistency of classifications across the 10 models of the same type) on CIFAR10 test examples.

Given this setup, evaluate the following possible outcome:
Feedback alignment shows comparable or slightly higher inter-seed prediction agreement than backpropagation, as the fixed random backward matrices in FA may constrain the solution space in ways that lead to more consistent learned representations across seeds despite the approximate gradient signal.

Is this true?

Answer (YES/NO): NO